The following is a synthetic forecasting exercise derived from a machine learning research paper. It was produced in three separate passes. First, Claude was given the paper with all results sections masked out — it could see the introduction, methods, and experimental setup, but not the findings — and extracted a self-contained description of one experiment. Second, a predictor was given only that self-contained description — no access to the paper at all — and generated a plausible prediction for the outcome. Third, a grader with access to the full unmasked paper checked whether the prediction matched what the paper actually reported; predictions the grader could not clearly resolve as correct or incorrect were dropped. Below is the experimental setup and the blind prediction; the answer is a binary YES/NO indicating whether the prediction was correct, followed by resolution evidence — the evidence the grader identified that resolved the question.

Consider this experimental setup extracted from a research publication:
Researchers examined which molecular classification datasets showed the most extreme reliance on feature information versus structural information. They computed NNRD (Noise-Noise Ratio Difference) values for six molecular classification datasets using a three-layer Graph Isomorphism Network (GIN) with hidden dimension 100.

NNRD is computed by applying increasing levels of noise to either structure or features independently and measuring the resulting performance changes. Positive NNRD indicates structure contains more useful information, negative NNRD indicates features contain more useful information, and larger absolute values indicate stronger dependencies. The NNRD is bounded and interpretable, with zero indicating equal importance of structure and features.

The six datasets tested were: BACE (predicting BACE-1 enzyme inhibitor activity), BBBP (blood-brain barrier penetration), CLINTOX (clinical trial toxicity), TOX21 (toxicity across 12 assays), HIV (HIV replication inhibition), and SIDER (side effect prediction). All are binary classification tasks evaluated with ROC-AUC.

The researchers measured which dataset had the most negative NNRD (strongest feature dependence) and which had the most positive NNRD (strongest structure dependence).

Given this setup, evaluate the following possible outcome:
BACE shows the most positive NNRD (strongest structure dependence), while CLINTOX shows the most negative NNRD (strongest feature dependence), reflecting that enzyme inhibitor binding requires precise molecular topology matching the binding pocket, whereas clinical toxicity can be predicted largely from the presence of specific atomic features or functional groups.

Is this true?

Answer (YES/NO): NO